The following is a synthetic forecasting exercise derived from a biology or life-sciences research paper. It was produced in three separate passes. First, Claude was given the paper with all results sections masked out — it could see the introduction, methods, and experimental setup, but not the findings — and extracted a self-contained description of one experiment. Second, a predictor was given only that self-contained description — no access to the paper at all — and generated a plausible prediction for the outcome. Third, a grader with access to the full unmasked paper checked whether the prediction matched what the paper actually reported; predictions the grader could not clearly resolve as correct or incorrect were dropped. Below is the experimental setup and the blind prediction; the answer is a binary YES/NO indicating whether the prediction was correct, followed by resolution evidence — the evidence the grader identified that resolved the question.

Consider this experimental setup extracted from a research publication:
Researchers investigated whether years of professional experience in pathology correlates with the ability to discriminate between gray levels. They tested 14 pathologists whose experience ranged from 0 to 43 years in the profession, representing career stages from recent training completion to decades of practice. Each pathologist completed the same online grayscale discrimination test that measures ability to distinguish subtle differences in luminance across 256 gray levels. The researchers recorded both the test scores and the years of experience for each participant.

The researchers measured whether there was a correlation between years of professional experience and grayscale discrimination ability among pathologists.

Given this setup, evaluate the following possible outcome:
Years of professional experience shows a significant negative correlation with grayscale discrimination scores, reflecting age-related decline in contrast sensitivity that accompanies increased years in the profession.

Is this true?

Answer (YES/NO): NO